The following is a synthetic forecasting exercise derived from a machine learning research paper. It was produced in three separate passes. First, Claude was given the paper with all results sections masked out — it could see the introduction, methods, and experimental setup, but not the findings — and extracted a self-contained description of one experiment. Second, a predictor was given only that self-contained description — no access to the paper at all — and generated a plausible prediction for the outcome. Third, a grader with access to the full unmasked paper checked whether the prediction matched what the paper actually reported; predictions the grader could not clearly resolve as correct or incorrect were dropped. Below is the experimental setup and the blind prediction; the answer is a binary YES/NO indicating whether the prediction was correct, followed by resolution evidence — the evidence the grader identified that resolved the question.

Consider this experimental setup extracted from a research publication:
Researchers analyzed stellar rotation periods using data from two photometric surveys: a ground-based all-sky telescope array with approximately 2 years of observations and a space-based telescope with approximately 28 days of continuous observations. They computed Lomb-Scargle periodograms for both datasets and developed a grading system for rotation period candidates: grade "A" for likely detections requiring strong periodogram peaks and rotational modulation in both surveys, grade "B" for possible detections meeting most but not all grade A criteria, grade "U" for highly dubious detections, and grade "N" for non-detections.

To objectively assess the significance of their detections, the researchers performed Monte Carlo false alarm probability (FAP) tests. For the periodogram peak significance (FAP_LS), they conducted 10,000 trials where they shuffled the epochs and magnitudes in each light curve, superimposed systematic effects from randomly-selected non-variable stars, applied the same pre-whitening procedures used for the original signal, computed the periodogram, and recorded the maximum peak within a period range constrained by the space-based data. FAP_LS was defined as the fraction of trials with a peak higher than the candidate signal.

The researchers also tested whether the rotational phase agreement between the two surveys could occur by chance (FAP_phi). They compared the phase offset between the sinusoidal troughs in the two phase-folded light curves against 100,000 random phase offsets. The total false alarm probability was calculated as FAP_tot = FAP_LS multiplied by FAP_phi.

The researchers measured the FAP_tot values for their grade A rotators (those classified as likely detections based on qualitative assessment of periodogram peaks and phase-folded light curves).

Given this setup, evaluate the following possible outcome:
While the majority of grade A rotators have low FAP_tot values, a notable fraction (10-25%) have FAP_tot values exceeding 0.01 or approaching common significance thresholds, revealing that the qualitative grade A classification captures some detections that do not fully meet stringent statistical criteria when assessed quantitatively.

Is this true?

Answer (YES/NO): YES